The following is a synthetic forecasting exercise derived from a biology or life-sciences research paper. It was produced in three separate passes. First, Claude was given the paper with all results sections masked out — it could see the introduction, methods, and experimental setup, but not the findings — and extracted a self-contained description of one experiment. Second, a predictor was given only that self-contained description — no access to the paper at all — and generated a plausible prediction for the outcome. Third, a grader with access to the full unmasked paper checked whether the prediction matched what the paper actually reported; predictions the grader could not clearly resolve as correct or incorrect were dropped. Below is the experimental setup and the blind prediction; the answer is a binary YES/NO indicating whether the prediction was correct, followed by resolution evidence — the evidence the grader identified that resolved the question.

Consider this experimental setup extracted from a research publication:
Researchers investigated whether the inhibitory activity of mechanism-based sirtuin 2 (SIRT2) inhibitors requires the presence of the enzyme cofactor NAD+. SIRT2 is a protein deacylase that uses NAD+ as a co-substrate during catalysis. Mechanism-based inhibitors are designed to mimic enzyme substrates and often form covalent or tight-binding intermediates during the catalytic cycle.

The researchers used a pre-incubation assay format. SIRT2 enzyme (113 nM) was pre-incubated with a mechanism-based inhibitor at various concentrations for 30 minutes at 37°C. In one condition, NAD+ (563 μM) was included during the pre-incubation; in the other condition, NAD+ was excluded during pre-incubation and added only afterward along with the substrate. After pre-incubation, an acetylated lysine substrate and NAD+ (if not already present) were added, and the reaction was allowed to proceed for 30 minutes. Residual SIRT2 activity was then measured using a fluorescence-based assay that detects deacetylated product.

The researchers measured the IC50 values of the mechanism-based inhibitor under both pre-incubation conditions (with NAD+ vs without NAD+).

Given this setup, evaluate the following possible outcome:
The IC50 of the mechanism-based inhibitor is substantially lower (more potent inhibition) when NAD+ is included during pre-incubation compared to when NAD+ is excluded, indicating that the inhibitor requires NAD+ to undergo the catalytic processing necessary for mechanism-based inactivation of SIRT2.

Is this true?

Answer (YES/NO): YES